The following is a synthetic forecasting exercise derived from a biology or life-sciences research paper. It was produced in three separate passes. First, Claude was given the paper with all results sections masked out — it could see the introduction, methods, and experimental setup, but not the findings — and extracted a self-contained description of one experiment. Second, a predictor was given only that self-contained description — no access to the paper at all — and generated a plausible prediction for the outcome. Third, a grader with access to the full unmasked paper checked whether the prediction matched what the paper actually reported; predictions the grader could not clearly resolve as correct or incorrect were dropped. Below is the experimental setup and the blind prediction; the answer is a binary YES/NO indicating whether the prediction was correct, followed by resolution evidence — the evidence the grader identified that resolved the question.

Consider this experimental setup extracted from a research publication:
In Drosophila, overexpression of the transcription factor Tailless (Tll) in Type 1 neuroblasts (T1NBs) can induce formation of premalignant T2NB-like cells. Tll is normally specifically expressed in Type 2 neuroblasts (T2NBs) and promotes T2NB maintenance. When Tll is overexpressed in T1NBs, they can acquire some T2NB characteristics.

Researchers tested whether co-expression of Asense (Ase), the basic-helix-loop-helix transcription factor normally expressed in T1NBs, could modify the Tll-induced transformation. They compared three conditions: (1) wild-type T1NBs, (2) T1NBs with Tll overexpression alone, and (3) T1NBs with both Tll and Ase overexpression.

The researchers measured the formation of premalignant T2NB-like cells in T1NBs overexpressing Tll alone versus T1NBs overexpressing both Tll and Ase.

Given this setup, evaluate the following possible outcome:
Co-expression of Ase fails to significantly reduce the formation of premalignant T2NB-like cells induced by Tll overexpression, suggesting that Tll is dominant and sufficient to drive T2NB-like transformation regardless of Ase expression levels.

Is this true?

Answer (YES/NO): NO